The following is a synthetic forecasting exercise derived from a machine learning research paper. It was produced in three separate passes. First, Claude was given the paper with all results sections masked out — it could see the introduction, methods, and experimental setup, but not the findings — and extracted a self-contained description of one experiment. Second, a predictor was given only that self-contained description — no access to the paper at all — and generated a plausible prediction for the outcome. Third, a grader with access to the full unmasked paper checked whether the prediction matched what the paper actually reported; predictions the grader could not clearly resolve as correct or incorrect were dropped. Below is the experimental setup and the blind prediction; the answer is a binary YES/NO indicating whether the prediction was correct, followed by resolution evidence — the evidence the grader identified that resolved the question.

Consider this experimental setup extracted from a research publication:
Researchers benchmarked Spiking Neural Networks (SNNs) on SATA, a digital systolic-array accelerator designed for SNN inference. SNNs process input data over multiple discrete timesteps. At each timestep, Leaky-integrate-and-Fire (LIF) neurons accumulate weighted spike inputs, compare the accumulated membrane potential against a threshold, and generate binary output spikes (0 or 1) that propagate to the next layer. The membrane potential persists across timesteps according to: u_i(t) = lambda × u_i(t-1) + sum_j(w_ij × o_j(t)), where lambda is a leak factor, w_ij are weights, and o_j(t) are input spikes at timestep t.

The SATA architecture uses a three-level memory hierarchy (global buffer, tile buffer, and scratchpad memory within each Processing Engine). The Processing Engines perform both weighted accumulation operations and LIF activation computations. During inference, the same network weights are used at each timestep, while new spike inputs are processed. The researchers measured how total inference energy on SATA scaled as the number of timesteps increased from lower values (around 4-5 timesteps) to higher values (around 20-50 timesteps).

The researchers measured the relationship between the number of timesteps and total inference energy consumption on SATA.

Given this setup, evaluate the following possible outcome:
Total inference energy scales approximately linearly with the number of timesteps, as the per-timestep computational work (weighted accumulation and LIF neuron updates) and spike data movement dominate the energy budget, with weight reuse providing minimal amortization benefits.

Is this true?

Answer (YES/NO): YES